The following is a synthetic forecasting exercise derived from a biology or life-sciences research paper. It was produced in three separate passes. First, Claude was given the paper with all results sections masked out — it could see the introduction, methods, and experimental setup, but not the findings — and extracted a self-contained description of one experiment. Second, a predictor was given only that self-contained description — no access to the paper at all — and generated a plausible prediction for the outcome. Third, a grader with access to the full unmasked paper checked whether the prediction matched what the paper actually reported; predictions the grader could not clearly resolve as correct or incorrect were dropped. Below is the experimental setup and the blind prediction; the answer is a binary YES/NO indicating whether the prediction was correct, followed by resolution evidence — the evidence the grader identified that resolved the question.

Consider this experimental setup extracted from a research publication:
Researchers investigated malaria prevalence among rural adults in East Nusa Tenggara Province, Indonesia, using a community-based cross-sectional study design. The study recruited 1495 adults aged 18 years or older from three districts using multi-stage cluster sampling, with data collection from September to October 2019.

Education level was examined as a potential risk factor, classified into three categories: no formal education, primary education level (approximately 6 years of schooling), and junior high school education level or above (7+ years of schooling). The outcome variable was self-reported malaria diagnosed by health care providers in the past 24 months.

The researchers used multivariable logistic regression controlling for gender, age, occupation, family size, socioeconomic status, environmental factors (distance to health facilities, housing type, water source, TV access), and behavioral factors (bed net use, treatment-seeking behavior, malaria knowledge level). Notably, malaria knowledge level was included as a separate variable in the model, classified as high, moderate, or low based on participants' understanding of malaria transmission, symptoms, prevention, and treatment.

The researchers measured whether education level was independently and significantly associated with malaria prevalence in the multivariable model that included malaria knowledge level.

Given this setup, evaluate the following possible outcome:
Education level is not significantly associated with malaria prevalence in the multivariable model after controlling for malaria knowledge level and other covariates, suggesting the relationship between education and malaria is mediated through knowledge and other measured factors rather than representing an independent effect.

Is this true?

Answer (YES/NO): NO